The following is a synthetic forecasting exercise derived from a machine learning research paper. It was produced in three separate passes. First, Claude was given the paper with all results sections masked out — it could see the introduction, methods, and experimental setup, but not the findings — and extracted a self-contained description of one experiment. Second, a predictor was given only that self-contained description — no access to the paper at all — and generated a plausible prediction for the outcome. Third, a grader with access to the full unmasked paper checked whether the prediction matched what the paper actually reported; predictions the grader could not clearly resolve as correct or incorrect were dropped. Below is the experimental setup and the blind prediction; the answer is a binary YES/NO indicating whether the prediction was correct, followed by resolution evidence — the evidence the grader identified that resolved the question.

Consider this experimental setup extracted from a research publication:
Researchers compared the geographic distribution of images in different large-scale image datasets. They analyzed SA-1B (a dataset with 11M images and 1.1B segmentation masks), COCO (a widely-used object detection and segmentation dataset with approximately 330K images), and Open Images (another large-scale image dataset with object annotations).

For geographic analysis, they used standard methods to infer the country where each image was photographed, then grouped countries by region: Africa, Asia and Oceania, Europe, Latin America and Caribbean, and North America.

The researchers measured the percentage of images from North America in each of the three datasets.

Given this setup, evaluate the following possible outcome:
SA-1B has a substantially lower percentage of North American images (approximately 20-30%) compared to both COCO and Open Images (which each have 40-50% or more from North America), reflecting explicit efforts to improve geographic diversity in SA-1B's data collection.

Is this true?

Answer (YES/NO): NO